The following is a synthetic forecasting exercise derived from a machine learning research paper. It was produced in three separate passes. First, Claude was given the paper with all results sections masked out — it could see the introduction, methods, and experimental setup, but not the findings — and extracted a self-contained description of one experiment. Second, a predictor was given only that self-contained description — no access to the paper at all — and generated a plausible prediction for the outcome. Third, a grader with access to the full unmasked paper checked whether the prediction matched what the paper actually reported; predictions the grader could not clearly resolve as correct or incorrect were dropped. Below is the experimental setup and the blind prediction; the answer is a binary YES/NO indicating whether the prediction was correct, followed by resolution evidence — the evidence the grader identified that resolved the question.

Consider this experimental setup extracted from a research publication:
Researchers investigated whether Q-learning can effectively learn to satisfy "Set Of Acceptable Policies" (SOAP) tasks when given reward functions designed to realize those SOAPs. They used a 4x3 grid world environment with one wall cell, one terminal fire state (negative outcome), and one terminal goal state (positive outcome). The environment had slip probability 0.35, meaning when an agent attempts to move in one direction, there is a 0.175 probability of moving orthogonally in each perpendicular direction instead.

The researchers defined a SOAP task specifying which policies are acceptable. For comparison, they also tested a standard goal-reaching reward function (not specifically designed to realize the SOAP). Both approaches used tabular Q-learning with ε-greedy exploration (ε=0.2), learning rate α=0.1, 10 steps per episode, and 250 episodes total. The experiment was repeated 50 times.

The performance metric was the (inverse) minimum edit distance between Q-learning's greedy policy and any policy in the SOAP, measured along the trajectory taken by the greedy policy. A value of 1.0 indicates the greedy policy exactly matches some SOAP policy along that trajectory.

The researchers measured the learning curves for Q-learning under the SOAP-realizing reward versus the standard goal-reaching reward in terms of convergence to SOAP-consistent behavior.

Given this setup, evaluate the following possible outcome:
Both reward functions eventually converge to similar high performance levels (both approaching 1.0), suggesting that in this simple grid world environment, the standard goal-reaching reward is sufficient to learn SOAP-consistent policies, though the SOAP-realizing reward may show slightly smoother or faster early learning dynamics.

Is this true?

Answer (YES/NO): NO